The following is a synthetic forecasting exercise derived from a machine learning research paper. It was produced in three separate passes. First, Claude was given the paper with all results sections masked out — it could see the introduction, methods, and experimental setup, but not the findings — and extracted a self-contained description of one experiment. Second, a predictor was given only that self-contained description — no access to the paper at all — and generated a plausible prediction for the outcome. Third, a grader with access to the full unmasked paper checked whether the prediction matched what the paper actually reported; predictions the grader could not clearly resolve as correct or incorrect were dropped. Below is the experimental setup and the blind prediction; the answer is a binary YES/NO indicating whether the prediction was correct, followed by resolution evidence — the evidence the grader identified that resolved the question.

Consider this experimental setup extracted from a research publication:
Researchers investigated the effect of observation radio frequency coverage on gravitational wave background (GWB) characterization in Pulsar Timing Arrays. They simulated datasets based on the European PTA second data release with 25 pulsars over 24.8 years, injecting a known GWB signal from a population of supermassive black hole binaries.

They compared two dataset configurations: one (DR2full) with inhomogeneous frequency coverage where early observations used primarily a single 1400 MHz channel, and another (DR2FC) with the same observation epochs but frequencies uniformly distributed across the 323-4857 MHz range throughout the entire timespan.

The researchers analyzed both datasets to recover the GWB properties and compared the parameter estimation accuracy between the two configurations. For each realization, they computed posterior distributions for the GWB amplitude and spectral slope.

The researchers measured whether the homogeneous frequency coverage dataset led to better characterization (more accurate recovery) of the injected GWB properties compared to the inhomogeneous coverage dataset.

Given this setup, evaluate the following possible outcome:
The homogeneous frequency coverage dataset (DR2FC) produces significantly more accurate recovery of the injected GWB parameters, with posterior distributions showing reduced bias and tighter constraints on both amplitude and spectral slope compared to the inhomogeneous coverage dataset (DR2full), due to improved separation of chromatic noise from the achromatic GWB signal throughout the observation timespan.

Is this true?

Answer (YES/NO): NO